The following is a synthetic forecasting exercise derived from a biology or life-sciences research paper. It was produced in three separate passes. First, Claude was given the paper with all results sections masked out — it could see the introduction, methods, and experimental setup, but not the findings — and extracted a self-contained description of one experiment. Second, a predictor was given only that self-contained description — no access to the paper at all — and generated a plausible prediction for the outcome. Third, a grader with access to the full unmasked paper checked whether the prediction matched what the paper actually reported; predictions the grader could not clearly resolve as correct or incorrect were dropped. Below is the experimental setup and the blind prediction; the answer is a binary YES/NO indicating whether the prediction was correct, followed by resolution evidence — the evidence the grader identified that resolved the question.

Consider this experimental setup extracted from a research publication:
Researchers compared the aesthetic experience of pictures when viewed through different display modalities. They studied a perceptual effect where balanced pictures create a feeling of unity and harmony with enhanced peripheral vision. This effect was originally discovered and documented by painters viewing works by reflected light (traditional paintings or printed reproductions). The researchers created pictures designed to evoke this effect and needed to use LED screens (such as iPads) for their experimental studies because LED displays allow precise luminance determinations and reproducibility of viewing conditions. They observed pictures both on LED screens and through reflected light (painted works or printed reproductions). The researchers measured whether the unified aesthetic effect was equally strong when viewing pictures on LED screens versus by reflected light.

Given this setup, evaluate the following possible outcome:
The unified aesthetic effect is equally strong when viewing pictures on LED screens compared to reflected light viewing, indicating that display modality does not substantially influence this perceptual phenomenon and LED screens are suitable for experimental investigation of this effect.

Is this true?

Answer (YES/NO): NO